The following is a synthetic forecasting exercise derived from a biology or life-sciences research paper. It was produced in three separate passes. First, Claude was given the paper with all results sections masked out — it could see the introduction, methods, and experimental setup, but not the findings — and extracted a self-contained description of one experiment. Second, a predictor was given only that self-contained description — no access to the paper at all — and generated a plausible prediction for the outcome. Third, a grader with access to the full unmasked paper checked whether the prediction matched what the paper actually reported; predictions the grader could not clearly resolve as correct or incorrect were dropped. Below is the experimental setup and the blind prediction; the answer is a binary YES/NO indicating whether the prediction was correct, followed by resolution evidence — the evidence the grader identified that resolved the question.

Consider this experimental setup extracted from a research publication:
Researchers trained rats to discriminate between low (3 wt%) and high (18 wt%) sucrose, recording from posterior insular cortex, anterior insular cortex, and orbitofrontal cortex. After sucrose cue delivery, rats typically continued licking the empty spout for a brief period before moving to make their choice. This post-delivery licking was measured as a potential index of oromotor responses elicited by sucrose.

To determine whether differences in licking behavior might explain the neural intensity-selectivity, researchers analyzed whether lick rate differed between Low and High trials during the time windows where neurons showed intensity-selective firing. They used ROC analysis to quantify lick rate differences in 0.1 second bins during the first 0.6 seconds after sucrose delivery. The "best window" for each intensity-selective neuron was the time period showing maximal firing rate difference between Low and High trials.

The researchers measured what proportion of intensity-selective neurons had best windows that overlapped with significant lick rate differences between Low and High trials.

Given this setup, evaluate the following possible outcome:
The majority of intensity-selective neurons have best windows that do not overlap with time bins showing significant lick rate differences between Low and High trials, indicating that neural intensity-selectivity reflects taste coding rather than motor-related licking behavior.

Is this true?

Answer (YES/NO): NO